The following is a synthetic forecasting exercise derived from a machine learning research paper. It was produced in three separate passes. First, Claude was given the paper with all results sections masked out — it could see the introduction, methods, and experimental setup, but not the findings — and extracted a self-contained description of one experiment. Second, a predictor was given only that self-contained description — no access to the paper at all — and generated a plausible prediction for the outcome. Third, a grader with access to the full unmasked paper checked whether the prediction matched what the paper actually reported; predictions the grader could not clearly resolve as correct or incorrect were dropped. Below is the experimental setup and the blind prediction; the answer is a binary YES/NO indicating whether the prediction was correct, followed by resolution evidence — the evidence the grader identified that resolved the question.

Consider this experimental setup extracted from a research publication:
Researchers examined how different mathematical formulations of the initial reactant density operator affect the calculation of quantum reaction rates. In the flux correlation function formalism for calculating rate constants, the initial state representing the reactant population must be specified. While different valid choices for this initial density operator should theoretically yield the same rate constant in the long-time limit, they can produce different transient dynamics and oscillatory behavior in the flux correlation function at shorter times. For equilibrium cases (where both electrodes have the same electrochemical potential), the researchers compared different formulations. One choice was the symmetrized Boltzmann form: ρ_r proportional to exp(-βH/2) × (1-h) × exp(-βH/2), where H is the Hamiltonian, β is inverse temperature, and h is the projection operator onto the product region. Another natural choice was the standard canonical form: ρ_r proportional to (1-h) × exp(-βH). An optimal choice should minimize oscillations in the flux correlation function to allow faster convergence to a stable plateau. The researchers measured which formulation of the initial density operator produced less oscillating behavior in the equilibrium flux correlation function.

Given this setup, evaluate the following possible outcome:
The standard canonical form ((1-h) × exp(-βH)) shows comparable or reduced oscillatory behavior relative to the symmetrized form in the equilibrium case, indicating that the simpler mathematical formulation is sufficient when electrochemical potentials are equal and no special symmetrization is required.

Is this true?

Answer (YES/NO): NO